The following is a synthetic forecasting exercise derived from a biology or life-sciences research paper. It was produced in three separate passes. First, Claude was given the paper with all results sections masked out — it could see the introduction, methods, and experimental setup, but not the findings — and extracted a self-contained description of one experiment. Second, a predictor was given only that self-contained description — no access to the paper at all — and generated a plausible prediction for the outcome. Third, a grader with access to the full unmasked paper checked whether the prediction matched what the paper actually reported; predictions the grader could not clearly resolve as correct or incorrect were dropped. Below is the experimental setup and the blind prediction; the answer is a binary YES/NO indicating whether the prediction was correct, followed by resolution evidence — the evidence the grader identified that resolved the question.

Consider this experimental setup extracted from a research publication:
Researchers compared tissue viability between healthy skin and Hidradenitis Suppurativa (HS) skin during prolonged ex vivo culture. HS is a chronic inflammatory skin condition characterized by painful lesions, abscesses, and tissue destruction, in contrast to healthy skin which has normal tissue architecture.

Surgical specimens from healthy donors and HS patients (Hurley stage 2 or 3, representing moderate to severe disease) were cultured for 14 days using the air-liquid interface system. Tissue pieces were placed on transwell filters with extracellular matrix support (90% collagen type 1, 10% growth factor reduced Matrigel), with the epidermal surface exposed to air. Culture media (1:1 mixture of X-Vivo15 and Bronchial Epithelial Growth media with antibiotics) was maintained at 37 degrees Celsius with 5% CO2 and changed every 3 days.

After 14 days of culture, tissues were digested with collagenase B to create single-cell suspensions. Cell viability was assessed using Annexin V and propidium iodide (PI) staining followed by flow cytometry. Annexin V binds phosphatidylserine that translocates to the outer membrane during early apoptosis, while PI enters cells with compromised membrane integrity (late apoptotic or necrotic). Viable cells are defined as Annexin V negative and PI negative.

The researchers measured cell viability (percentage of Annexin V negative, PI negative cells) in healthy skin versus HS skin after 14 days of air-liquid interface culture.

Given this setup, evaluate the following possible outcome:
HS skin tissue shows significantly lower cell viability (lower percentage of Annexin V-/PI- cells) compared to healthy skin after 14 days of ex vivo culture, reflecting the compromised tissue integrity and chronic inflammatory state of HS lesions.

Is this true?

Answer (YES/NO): NO